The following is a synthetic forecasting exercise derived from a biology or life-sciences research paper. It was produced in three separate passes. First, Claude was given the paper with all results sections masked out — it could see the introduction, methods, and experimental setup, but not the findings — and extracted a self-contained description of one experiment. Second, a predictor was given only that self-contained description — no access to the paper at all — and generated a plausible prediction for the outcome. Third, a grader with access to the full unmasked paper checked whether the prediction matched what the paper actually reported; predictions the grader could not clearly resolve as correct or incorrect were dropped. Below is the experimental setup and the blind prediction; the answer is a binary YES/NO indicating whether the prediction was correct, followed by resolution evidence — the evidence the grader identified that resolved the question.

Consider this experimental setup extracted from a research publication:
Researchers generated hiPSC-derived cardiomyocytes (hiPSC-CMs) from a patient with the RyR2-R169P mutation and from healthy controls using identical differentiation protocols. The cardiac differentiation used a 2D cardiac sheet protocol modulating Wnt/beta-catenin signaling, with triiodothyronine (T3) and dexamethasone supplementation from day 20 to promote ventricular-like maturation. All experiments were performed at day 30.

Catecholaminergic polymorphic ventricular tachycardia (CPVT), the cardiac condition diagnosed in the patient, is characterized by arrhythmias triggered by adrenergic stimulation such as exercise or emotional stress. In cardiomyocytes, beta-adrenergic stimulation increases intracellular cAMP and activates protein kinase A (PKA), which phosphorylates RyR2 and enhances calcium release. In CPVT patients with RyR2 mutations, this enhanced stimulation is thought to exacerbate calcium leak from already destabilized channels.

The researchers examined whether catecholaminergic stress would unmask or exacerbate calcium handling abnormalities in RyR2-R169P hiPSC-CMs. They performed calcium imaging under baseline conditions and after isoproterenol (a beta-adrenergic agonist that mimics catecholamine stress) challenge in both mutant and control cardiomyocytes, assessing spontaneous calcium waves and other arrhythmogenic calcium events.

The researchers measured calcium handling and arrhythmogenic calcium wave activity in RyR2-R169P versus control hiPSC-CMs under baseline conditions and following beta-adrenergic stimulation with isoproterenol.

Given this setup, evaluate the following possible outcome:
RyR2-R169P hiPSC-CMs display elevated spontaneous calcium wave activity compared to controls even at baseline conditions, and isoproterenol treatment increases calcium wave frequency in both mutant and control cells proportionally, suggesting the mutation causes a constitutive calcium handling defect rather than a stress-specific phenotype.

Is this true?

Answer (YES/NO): NO